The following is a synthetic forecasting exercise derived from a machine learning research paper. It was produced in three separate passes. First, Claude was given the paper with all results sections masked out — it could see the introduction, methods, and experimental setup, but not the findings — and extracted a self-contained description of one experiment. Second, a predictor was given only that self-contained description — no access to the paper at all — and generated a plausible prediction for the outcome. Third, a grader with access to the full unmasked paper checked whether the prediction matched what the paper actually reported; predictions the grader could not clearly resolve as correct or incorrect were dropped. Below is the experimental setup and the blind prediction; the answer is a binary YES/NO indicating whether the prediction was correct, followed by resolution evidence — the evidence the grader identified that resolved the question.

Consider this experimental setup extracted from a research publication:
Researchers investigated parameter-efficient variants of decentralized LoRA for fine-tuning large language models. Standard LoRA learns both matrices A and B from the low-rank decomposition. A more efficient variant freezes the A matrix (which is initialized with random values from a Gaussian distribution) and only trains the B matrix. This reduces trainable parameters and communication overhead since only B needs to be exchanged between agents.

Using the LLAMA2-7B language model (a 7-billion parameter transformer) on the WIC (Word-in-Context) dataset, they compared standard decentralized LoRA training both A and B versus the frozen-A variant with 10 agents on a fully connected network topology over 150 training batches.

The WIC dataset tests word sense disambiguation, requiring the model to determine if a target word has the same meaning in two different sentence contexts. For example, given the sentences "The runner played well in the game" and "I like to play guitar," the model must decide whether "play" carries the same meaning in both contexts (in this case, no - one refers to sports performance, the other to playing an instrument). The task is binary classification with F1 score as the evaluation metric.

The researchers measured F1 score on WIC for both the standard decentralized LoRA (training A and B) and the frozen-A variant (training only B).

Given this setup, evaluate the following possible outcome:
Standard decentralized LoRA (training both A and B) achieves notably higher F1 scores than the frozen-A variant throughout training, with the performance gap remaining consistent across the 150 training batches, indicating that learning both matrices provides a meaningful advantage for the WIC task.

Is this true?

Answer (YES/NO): NO